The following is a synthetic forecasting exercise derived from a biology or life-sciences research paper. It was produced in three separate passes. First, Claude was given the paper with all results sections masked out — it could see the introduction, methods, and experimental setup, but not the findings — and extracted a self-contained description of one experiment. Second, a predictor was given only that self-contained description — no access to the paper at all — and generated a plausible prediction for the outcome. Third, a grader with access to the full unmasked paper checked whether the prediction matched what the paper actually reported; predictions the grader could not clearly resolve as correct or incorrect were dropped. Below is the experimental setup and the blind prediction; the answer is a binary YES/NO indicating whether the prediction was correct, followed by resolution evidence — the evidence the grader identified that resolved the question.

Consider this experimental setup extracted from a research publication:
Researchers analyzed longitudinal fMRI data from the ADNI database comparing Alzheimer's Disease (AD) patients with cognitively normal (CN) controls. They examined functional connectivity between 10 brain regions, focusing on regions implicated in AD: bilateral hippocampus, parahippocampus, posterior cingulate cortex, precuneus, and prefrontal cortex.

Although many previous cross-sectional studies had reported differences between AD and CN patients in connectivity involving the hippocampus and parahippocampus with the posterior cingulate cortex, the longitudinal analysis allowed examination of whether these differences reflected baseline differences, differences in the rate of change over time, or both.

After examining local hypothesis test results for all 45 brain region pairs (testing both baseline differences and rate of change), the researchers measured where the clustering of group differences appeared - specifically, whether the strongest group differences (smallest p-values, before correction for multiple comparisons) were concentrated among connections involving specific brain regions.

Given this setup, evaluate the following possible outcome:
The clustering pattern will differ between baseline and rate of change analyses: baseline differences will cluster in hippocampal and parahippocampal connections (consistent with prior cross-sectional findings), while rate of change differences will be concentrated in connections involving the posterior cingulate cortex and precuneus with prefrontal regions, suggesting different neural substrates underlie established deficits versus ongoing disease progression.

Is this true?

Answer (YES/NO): NO